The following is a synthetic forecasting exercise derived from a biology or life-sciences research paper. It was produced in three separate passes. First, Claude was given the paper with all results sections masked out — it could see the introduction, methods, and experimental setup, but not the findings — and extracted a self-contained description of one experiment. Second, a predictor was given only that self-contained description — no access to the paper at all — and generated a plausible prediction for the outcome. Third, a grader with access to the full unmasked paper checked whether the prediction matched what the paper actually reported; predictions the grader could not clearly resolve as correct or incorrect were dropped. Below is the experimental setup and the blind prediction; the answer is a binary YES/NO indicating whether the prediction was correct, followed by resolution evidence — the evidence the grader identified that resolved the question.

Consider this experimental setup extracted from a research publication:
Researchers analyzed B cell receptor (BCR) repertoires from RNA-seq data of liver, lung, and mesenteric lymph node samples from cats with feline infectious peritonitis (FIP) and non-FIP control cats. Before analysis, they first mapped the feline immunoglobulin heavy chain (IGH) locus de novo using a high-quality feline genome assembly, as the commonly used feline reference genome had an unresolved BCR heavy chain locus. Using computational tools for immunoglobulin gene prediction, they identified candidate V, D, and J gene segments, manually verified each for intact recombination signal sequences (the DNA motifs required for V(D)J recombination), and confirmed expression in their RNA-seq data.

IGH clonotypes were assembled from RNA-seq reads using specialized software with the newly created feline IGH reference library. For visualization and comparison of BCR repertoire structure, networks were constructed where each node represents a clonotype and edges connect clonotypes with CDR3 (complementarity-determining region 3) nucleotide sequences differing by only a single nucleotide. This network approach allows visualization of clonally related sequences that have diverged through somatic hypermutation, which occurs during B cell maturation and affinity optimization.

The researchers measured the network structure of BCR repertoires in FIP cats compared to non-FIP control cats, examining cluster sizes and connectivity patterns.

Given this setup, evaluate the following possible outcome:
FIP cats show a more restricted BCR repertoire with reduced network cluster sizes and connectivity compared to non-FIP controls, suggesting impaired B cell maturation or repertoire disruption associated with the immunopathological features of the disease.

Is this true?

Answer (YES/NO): NO